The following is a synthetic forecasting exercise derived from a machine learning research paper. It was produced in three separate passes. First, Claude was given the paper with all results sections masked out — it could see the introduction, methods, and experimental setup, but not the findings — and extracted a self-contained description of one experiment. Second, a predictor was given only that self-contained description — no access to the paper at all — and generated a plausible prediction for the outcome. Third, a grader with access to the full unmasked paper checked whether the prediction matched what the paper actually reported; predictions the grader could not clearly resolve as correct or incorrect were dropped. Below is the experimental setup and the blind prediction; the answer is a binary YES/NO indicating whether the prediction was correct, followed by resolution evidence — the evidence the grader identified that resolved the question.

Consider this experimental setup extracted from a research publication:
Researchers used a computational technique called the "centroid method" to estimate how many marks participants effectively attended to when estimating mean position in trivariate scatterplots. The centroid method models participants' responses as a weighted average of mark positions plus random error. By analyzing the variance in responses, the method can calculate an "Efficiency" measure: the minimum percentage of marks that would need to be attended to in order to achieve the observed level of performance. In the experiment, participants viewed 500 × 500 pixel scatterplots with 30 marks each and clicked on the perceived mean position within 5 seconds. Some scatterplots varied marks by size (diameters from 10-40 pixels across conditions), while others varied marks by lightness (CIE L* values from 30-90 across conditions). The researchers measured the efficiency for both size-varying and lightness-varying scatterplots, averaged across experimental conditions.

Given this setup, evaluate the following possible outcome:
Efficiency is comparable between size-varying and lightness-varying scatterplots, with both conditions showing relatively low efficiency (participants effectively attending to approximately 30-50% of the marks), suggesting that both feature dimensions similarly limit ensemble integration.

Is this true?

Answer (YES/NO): NO